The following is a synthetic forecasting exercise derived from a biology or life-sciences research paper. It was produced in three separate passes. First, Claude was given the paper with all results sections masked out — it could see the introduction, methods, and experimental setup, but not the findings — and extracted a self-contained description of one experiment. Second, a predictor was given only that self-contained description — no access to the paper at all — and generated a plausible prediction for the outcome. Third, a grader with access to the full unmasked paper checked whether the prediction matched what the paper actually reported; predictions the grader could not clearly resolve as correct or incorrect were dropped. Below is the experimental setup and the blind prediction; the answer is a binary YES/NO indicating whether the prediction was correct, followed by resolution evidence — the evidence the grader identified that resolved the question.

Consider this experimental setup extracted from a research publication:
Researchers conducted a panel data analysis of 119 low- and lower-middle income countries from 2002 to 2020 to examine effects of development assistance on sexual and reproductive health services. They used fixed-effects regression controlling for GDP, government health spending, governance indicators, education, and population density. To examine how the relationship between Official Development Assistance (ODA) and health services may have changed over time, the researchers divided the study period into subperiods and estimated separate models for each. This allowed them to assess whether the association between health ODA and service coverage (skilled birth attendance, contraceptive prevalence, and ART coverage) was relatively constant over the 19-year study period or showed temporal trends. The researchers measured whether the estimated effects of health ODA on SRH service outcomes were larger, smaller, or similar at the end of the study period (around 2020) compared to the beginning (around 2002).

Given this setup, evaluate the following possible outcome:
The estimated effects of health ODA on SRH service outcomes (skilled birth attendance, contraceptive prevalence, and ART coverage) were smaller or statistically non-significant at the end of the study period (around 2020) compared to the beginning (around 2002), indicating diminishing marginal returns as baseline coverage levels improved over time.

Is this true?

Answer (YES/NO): NO